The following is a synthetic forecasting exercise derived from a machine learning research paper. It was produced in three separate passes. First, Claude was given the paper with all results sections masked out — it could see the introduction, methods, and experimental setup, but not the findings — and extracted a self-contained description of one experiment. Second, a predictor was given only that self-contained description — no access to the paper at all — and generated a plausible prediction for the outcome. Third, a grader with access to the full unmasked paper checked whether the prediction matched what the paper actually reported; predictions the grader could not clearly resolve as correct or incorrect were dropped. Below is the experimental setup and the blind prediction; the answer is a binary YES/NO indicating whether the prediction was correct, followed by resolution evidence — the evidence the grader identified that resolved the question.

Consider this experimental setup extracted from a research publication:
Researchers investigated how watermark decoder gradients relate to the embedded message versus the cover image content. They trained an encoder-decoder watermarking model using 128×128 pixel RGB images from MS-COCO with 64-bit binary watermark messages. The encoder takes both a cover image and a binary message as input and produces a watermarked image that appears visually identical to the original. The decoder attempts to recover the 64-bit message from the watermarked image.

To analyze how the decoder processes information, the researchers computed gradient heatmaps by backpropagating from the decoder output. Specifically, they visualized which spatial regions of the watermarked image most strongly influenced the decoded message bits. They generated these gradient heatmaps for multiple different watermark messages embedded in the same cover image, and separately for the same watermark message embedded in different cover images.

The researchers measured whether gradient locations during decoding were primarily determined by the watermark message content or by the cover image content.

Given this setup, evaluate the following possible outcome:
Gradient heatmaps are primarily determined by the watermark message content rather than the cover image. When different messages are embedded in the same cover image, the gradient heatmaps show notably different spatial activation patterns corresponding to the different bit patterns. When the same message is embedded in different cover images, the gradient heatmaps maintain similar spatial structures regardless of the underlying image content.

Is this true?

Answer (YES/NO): YES